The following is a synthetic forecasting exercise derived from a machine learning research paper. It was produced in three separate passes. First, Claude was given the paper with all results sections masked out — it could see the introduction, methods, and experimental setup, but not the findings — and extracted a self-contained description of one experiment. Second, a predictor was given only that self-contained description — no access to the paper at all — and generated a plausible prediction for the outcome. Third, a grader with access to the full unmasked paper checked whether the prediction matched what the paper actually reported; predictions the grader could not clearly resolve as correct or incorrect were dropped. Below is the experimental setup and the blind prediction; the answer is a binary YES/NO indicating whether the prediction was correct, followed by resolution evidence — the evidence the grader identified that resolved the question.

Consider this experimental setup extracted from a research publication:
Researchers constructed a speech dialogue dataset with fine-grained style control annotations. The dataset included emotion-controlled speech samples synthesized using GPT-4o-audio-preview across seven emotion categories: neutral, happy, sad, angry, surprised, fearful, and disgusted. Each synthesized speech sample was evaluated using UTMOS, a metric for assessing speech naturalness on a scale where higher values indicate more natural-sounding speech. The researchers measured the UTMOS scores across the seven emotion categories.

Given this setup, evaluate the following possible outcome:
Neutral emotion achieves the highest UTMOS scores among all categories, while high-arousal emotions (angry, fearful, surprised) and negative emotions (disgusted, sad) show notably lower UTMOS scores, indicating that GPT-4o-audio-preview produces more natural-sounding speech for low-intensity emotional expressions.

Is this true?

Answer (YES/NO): NO